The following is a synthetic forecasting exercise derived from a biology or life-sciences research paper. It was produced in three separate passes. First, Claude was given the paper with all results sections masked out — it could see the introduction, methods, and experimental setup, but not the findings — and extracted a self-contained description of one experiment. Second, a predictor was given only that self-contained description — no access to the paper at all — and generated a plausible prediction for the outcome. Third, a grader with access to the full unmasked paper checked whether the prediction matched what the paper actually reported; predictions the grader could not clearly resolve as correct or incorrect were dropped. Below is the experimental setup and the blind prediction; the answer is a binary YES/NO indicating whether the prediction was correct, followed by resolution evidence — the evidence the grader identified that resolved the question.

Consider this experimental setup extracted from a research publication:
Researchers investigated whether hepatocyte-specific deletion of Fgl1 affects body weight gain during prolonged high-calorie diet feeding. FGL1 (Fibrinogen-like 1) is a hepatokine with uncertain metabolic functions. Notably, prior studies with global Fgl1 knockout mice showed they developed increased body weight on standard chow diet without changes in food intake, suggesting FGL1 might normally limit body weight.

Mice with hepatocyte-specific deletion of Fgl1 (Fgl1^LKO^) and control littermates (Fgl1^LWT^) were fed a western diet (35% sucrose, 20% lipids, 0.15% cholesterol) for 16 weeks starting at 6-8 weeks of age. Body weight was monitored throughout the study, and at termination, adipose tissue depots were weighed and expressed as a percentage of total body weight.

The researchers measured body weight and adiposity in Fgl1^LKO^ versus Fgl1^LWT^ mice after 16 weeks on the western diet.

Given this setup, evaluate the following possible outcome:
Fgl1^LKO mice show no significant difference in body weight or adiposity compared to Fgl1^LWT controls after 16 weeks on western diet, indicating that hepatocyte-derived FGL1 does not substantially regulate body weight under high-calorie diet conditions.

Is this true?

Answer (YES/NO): NO